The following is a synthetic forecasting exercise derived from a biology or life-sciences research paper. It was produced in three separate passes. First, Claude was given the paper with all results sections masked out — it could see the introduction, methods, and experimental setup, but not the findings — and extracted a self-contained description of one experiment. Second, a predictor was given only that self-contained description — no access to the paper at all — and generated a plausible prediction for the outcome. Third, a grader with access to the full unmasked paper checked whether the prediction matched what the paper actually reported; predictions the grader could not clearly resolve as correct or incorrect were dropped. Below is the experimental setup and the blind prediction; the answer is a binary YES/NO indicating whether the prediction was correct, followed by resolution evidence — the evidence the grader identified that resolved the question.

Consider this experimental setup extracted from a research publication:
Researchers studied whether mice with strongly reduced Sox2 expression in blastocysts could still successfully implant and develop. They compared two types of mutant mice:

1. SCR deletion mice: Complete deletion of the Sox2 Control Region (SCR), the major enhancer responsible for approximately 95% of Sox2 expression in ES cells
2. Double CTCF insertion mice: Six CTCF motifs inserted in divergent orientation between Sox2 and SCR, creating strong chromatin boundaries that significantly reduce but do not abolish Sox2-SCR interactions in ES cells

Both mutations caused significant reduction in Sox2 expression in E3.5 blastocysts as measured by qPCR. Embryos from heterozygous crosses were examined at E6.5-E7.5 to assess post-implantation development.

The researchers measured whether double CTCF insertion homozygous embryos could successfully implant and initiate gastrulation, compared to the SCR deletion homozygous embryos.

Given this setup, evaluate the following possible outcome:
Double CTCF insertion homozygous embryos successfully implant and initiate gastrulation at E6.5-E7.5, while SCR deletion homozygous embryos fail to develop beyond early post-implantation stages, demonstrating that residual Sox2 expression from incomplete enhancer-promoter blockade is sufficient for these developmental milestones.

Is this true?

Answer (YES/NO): YES